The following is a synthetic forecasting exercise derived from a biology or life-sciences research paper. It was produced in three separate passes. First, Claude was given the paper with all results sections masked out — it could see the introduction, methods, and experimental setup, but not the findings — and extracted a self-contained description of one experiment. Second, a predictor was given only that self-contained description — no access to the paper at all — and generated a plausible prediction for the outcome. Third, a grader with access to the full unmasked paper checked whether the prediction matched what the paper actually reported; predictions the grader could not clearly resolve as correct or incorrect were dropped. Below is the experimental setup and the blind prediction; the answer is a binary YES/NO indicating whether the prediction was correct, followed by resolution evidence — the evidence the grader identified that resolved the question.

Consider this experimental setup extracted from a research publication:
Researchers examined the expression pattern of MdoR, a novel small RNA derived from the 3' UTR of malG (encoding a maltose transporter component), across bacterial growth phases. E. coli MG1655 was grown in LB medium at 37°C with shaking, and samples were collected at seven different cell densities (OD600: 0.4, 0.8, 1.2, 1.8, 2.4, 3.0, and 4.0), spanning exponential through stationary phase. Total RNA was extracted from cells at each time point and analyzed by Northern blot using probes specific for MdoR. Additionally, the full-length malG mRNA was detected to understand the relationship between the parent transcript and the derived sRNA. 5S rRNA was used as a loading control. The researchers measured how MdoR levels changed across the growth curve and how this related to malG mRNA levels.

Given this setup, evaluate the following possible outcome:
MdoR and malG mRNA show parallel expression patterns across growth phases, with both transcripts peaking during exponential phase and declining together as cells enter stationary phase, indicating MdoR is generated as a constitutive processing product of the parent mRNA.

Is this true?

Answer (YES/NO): NO